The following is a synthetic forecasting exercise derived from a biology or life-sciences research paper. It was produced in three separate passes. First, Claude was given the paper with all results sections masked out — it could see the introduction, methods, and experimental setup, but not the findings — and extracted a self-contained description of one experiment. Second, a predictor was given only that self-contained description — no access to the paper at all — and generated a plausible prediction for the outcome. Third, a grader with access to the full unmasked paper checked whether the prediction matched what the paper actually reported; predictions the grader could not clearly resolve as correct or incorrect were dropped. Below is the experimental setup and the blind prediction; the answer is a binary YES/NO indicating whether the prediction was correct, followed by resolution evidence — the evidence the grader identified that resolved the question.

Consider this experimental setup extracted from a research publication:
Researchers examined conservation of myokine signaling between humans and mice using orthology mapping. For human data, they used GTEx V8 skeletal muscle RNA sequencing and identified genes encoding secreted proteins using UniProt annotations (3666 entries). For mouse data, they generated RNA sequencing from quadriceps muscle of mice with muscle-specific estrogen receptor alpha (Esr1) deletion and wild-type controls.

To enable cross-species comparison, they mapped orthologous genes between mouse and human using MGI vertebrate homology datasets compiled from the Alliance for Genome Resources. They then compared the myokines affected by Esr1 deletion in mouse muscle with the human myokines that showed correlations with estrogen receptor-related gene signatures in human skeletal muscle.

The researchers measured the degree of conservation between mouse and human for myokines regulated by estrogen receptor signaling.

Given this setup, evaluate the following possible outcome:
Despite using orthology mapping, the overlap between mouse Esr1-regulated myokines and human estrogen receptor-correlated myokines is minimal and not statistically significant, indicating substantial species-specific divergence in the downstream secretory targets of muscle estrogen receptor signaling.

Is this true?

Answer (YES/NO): NO